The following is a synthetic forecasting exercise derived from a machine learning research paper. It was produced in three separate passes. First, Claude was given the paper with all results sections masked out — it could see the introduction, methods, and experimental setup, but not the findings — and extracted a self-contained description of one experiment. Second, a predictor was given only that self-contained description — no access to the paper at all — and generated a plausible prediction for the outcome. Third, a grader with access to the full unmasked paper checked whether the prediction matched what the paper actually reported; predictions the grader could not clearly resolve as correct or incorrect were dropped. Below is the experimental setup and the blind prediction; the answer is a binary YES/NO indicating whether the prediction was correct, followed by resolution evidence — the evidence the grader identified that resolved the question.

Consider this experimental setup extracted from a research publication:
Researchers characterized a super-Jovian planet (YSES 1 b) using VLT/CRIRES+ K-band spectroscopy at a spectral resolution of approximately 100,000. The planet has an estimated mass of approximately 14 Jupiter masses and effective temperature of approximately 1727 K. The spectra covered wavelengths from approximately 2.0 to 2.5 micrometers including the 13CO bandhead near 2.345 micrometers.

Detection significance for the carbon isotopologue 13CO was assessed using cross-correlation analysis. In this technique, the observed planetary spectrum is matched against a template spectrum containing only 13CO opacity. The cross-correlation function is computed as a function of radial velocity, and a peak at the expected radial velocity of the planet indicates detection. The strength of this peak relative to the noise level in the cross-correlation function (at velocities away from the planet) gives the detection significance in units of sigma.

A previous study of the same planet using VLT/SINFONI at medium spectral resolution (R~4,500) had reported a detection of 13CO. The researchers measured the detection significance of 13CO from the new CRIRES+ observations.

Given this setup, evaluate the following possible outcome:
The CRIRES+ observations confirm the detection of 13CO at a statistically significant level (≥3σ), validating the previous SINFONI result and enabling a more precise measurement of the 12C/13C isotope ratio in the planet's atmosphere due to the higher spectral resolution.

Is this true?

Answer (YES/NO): NO